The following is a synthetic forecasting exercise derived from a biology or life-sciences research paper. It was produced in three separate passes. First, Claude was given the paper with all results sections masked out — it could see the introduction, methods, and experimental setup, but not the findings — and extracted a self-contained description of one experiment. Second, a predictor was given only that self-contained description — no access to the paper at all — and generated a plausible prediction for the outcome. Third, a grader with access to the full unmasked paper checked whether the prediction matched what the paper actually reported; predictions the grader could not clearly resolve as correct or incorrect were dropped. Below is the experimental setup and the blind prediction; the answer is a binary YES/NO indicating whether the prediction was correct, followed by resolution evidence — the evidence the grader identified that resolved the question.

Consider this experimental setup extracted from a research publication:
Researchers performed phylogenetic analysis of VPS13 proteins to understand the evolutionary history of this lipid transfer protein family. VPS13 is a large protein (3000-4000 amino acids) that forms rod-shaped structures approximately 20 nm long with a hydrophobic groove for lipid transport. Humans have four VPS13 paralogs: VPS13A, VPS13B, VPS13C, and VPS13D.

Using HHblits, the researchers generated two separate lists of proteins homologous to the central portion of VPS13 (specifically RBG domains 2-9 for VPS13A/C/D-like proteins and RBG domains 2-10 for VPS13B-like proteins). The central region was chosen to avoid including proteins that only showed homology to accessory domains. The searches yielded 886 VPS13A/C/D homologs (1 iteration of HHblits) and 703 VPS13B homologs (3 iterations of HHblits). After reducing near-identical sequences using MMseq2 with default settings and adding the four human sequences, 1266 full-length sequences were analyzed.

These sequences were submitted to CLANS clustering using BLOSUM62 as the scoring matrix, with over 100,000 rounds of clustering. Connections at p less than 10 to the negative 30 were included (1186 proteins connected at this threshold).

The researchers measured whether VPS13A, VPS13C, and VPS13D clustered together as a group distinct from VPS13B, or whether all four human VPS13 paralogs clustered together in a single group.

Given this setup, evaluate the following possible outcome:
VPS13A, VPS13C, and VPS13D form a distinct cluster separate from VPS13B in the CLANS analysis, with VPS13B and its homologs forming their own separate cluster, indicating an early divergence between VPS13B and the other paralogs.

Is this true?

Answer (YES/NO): YES